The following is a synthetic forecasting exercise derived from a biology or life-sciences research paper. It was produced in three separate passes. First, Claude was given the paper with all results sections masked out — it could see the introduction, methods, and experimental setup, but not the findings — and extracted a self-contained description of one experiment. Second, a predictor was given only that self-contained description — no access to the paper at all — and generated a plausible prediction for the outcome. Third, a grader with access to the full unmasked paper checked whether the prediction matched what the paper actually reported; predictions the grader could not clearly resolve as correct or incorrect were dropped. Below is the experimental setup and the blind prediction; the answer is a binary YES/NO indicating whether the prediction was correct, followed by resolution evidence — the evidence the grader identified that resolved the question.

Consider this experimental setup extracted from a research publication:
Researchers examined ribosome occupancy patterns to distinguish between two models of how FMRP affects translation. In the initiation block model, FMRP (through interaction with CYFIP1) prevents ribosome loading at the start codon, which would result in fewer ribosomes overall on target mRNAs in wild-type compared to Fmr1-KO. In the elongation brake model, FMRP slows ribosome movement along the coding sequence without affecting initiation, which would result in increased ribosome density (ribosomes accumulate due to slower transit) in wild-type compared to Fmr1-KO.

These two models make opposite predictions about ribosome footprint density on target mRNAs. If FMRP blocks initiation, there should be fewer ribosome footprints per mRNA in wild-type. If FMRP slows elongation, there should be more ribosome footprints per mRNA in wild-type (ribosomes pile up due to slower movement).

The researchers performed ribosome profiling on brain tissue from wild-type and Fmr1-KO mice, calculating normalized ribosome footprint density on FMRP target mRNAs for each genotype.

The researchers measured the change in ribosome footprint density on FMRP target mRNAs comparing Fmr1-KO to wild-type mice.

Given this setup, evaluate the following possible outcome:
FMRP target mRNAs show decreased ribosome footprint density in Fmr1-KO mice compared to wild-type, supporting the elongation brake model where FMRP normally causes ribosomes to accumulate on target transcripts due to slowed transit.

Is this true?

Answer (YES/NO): YES